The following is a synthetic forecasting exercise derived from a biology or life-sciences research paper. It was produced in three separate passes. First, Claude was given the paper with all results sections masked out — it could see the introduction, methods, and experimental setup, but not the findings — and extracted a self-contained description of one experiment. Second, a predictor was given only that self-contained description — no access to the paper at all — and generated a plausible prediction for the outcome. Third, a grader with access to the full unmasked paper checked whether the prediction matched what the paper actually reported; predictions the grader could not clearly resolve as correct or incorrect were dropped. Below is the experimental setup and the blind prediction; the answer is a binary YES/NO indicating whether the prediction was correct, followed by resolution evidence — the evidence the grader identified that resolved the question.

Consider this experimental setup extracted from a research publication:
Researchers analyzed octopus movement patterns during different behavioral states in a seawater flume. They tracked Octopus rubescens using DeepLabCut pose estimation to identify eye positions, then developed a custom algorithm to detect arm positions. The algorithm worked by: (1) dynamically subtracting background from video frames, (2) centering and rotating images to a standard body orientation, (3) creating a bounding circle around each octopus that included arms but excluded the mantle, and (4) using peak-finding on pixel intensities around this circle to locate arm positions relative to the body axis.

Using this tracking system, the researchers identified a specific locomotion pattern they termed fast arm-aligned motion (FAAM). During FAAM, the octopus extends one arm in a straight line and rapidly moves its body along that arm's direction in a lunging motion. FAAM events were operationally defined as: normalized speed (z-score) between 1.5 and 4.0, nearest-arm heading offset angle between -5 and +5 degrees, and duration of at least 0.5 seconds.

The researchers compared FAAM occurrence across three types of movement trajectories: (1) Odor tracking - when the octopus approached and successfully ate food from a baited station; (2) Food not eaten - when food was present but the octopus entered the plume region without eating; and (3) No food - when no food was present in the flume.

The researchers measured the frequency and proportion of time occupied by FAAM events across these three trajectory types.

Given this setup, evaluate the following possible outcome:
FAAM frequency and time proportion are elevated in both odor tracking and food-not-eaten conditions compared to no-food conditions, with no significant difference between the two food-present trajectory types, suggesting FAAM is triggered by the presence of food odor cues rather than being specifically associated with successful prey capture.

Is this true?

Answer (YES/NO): NO